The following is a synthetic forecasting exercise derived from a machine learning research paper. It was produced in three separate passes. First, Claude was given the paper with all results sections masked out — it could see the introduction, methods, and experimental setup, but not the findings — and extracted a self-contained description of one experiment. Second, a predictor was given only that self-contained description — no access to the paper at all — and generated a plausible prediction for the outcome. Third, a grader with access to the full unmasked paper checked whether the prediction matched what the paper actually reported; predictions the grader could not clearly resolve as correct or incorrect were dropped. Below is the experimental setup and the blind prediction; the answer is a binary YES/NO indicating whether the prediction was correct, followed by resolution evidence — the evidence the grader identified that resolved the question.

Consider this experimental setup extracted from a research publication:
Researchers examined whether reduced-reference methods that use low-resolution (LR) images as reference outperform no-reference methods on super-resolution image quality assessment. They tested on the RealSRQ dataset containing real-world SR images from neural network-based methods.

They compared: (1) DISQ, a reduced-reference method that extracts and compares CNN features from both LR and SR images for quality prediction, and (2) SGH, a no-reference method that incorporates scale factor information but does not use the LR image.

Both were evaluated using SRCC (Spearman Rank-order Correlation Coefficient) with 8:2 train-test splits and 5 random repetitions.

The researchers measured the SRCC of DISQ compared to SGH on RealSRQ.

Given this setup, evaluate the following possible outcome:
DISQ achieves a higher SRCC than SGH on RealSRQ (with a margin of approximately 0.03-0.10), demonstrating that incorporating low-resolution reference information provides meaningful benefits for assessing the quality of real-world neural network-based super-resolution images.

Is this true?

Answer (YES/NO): NO